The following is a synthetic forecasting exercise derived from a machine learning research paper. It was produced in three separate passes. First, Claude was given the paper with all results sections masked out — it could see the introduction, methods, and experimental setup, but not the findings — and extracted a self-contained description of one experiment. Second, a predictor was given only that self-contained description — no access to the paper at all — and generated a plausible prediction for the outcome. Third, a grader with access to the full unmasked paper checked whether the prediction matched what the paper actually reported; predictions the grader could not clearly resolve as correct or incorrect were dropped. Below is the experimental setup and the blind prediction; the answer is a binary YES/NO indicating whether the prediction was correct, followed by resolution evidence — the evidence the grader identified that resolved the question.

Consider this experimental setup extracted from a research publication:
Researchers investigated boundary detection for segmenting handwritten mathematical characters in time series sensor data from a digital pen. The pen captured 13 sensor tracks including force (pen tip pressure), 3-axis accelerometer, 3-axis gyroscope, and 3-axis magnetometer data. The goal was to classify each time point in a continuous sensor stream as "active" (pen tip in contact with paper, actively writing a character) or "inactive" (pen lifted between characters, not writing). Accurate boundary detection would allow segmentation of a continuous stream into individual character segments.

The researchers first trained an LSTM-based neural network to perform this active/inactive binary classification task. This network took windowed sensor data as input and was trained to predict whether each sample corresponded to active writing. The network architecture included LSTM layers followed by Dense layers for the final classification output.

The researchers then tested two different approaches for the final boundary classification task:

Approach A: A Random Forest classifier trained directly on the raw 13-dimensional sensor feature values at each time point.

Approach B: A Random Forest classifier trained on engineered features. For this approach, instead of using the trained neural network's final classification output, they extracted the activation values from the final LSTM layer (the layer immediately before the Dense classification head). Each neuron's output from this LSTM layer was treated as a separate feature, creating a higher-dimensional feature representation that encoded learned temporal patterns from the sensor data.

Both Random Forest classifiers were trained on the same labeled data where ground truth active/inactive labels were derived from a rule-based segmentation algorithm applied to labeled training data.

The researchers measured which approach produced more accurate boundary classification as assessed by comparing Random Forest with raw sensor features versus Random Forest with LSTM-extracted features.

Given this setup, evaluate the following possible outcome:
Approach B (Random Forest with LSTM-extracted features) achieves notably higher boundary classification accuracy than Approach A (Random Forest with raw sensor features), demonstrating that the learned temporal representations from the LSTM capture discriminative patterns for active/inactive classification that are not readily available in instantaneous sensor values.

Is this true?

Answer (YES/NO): YES